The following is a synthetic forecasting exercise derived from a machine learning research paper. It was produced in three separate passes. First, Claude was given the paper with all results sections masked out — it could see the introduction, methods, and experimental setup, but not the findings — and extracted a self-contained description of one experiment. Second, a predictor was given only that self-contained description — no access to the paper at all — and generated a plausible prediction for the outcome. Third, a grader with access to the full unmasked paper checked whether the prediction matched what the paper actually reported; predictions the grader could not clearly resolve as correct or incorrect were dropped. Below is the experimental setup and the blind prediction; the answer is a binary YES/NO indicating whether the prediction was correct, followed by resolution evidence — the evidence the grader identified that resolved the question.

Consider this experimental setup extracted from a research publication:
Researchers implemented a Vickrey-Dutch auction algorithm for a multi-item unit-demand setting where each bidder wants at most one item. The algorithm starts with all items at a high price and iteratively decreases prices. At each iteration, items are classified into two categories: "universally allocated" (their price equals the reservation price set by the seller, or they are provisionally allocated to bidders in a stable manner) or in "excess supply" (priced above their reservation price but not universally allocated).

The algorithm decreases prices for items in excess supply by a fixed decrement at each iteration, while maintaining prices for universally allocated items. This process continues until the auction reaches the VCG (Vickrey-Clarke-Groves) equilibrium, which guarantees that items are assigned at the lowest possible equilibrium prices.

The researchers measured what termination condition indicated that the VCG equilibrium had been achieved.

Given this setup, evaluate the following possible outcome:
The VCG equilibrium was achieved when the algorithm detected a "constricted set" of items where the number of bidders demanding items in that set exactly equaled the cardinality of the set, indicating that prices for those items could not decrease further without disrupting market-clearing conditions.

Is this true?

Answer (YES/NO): NO